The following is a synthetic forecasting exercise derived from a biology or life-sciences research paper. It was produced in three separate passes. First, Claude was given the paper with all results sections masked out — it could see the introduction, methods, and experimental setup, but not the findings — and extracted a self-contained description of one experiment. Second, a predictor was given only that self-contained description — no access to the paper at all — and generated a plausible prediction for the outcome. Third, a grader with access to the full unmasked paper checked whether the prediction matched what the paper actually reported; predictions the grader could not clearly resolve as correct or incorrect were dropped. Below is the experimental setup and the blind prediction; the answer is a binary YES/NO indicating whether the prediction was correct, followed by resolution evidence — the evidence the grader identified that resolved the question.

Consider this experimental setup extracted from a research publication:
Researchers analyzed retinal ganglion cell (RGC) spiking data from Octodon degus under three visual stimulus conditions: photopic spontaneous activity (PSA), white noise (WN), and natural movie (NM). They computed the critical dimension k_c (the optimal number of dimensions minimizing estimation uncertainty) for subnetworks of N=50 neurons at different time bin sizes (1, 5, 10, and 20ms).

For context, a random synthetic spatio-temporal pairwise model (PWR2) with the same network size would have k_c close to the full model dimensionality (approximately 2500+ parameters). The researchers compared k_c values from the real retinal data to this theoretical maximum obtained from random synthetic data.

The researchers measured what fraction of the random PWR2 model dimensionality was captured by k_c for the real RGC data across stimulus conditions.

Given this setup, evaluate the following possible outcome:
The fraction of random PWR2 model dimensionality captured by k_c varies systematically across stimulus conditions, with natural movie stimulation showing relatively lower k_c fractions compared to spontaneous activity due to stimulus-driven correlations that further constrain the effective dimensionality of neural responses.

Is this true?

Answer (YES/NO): NO